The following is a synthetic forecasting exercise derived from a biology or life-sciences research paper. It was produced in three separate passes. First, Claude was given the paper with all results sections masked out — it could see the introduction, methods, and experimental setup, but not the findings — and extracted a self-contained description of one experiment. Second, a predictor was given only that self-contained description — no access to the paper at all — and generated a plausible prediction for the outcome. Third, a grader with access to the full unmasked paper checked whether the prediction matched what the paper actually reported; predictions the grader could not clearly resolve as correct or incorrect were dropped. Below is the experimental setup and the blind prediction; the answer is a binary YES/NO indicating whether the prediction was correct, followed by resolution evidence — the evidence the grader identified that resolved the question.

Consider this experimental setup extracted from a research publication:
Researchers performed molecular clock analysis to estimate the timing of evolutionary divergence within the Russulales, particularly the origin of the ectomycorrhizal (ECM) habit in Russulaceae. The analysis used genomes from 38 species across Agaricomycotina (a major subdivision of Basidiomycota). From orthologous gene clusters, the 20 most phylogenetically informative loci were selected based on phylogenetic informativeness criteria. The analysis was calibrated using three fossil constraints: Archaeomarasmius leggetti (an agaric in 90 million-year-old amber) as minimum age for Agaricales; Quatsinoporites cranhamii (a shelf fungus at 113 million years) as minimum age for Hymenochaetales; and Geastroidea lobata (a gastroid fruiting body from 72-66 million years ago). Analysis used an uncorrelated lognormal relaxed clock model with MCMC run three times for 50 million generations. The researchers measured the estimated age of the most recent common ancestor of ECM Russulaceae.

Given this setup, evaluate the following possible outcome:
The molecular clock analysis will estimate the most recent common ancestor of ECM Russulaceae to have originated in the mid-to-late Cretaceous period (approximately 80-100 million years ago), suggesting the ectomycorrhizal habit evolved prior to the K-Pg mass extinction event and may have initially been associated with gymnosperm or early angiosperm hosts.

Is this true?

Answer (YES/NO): NO